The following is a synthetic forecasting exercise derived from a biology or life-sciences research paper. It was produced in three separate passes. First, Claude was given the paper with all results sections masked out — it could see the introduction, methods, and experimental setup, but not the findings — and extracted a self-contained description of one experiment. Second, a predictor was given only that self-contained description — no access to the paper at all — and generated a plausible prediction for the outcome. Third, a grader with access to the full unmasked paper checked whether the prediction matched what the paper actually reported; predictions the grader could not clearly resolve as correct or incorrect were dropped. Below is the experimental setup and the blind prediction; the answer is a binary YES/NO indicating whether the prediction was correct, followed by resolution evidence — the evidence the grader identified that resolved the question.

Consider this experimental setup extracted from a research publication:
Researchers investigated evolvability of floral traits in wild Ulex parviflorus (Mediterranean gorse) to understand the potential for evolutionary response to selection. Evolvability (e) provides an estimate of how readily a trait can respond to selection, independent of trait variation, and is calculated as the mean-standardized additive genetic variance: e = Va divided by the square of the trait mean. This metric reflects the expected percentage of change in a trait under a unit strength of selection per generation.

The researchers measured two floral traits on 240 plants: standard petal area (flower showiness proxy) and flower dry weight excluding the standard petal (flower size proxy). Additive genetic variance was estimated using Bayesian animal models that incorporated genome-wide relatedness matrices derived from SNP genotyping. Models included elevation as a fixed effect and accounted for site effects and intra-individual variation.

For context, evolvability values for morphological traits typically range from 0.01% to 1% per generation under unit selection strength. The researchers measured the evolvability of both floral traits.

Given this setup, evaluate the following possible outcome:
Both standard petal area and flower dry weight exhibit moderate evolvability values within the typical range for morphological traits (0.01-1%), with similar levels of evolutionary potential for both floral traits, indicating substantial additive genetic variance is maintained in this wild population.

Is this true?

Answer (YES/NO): NO